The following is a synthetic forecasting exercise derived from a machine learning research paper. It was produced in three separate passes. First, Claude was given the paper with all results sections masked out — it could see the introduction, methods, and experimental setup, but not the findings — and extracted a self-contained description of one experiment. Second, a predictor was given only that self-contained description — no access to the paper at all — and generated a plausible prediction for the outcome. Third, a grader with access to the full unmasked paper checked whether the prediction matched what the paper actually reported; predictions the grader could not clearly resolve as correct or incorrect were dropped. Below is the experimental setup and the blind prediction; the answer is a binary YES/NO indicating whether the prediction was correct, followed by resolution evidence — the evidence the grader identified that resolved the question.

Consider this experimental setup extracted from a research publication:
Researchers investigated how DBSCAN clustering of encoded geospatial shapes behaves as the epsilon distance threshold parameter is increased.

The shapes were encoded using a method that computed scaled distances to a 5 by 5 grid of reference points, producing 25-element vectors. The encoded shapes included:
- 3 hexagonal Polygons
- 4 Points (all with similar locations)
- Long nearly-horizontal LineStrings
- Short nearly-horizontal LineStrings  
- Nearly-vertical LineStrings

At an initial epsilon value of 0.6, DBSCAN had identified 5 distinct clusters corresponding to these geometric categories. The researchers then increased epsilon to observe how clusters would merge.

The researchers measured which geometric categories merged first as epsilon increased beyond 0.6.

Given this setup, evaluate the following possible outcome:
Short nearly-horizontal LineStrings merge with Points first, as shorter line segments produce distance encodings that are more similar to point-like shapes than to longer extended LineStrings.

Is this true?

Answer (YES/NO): NO